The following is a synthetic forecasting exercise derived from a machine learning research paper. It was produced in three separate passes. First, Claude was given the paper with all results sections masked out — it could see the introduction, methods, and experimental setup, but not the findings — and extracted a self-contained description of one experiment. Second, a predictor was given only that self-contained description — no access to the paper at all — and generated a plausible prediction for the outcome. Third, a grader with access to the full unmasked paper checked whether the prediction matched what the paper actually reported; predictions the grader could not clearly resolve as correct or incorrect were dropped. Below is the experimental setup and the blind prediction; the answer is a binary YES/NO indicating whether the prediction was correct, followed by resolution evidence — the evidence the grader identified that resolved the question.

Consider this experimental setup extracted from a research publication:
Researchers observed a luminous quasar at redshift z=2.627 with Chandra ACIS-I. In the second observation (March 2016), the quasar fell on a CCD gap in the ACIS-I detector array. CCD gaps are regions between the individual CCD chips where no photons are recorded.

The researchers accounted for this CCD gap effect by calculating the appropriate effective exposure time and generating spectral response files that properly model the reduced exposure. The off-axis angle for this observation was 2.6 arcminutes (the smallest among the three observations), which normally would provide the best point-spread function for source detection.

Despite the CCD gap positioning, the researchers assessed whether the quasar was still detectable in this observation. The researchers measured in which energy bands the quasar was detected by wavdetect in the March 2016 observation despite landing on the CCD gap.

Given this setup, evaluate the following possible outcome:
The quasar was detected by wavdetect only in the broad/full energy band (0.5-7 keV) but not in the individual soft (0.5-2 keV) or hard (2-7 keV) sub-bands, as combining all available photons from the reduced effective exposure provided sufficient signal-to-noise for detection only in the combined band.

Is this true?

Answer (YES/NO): NO